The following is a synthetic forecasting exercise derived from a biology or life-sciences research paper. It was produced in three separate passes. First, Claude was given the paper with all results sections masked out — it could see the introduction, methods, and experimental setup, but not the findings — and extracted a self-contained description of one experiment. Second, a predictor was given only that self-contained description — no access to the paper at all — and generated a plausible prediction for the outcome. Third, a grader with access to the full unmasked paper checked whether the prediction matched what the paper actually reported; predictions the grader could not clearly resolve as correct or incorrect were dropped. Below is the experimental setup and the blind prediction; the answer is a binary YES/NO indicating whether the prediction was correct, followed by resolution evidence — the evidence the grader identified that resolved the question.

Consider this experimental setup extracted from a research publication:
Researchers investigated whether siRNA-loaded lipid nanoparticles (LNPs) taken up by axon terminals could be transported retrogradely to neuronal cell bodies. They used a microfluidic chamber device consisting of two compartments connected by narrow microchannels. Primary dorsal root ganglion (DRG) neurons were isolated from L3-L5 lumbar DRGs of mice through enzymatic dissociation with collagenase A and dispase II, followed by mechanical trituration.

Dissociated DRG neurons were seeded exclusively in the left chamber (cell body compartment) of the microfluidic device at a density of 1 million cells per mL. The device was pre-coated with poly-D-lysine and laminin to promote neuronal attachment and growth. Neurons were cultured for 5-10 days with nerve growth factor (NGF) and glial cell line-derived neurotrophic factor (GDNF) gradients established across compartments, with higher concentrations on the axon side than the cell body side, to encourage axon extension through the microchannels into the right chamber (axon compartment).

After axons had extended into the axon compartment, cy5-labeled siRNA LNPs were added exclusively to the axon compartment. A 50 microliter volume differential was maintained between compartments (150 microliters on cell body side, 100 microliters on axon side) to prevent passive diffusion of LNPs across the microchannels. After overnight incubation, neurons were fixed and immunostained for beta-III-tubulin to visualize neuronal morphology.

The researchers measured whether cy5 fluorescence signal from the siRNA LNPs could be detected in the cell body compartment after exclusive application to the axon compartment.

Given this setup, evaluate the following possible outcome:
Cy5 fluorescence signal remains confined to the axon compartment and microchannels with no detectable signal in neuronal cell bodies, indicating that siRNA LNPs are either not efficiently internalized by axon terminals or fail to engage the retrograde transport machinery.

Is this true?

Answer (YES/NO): NO